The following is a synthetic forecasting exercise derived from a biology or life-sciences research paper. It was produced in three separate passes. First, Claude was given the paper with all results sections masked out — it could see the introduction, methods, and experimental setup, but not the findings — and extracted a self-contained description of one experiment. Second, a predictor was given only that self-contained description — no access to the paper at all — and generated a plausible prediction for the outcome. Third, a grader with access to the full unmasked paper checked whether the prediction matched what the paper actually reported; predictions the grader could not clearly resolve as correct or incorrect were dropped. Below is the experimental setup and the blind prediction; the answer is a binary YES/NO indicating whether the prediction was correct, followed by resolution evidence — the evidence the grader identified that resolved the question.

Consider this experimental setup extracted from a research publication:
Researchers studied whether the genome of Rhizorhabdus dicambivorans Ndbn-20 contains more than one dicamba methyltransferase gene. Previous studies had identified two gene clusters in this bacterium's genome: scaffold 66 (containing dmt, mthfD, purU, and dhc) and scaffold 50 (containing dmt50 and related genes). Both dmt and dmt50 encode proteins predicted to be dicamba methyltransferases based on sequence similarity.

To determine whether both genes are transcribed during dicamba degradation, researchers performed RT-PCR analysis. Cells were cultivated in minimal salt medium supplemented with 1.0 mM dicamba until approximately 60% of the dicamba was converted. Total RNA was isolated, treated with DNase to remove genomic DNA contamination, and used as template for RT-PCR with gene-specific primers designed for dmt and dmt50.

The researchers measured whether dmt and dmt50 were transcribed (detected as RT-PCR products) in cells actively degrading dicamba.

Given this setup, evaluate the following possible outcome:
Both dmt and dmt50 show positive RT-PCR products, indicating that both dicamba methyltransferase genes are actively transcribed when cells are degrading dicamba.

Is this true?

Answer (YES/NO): NO